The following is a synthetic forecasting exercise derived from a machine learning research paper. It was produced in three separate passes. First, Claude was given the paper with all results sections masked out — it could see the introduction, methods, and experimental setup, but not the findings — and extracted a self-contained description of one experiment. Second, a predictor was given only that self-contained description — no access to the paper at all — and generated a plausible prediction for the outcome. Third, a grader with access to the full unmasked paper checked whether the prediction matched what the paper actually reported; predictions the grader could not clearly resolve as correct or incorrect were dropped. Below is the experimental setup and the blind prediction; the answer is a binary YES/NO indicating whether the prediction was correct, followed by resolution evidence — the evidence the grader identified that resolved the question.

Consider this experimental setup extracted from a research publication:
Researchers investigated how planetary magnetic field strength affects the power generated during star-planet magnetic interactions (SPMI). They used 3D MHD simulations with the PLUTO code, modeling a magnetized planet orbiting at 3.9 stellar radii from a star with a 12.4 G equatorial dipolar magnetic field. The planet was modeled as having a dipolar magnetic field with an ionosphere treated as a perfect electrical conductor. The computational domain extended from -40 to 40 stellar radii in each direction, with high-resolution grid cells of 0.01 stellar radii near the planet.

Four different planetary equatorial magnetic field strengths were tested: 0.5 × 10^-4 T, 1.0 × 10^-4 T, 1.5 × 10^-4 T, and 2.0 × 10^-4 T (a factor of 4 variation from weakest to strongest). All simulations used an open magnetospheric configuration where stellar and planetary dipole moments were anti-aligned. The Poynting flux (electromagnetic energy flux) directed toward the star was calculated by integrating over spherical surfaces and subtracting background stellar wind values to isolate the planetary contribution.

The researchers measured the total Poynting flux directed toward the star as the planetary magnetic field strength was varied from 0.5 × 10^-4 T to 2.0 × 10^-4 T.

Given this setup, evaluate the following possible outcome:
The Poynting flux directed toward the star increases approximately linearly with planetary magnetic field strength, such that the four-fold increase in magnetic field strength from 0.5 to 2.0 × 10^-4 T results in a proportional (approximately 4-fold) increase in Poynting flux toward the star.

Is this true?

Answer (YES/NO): NO